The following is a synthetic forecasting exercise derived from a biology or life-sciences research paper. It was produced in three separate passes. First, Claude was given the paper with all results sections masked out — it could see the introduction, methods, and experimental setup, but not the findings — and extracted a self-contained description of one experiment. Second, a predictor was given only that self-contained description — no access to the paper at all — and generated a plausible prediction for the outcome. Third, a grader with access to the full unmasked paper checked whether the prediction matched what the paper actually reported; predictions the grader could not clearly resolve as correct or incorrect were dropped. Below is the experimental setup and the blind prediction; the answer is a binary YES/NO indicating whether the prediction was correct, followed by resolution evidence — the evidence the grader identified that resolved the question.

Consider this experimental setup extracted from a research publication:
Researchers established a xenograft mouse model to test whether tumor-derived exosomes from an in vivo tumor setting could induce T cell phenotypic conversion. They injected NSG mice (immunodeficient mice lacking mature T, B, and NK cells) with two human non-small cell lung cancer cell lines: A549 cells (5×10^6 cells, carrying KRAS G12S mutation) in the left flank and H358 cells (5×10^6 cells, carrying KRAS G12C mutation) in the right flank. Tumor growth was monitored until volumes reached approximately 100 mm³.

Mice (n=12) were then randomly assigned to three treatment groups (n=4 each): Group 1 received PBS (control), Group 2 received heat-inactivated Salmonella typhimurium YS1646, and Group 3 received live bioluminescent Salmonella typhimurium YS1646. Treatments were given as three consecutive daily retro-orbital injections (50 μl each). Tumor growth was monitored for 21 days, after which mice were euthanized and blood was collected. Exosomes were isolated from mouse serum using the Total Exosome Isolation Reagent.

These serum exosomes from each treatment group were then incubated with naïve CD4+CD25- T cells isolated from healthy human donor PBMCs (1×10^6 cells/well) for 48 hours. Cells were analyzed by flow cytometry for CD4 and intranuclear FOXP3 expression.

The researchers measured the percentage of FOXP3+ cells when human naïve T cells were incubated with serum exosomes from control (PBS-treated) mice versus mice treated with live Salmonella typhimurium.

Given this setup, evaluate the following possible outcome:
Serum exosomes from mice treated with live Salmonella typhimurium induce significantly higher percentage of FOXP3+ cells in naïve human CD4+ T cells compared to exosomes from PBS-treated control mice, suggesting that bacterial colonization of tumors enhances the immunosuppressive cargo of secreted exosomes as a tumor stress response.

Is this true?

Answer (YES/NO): NO